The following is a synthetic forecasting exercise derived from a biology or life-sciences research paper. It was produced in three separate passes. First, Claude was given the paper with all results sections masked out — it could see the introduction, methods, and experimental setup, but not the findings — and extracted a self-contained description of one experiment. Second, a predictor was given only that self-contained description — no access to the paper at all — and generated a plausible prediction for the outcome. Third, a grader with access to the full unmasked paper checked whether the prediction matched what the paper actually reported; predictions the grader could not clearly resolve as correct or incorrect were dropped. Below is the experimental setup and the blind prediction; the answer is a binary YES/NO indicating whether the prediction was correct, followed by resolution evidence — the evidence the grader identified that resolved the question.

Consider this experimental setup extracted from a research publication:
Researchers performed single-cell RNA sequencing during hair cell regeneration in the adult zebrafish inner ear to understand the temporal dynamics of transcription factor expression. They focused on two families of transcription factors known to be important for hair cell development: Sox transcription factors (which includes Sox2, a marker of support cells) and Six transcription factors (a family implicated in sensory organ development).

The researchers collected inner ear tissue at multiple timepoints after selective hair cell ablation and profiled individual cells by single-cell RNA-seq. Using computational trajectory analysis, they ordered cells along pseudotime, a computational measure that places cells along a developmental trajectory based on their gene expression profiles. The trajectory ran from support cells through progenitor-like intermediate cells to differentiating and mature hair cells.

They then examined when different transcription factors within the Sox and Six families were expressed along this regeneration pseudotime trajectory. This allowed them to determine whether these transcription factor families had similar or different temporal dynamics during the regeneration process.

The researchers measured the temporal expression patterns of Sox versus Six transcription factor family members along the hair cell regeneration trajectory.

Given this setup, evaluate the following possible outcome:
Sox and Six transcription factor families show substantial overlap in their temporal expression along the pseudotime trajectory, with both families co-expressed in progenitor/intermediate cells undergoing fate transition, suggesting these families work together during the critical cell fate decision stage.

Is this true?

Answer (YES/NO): NO